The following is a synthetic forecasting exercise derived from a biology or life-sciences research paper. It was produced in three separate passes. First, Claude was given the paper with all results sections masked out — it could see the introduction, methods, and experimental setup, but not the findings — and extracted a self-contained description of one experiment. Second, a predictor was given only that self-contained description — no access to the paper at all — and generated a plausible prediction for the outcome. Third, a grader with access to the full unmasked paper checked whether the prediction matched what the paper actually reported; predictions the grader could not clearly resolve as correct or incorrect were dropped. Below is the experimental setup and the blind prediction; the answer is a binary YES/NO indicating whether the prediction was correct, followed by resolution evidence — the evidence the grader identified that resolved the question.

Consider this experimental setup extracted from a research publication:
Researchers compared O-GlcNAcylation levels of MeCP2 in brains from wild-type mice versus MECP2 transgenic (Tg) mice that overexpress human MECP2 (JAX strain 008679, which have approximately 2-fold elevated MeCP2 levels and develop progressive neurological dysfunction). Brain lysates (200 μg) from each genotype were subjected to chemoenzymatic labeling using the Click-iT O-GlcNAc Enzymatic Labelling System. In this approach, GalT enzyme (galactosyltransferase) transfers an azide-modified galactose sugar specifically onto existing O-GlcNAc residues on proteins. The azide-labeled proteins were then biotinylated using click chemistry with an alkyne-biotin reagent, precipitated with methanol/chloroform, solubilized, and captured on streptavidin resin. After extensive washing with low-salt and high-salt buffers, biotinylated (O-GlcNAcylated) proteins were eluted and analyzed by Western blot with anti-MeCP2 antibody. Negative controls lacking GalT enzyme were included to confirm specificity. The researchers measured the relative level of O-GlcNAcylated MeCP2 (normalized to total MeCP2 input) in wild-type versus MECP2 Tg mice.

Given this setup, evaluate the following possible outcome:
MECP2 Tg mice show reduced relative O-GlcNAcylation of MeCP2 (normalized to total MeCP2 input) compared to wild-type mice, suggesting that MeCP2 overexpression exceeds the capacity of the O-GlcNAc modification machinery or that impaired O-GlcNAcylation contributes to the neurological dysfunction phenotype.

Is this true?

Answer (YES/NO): NO